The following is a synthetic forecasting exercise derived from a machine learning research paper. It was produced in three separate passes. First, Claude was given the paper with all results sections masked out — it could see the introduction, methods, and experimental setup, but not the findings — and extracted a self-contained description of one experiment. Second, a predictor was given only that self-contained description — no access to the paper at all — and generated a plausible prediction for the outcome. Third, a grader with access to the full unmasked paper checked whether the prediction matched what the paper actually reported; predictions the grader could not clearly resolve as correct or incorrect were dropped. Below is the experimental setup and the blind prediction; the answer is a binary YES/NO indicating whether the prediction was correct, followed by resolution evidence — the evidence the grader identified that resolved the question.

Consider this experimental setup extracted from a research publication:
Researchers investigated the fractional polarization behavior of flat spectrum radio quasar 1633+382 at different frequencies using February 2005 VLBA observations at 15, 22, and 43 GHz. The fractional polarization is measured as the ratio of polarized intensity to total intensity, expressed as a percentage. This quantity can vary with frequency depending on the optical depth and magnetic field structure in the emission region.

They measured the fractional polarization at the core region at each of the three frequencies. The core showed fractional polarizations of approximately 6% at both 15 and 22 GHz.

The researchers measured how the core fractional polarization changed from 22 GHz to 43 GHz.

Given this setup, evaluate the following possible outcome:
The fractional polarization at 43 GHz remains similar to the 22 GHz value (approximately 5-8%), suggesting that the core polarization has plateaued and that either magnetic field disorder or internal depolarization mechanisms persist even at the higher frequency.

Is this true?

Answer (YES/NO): NO